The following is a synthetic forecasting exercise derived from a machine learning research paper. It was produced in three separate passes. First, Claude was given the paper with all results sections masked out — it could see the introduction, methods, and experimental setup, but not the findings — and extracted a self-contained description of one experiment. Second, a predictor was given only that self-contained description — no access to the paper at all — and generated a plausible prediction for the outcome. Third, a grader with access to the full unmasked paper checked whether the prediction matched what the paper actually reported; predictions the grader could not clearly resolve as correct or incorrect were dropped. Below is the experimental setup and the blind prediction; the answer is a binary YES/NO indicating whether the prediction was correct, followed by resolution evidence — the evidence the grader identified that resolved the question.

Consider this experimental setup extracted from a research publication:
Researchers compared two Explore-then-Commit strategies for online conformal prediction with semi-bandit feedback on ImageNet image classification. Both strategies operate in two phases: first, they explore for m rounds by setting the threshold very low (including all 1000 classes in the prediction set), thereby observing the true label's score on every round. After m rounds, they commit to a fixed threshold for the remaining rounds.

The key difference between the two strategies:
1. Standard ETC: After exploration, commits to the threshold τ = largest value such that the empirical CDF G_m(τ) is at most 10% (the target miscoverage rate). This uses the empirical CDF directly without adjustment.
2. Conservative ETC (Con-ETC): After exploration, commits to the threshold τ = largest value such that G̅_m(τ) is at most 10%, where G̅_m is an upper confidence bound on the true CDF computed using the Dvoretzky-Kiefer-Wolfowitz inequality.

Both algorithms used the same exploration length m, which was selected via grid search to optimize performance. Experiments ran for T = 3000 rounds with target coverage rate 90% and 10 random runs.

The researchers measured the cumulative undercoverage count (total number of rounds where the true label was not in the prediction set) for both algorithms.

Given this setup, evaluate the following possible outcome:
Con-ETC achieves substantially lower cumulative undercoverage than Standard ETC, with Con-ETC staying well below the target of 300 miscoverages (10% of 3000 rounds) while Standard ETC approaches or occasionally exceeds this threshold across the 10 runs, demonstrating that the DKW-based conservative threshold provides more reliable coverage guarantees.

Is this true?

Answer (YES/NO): NO